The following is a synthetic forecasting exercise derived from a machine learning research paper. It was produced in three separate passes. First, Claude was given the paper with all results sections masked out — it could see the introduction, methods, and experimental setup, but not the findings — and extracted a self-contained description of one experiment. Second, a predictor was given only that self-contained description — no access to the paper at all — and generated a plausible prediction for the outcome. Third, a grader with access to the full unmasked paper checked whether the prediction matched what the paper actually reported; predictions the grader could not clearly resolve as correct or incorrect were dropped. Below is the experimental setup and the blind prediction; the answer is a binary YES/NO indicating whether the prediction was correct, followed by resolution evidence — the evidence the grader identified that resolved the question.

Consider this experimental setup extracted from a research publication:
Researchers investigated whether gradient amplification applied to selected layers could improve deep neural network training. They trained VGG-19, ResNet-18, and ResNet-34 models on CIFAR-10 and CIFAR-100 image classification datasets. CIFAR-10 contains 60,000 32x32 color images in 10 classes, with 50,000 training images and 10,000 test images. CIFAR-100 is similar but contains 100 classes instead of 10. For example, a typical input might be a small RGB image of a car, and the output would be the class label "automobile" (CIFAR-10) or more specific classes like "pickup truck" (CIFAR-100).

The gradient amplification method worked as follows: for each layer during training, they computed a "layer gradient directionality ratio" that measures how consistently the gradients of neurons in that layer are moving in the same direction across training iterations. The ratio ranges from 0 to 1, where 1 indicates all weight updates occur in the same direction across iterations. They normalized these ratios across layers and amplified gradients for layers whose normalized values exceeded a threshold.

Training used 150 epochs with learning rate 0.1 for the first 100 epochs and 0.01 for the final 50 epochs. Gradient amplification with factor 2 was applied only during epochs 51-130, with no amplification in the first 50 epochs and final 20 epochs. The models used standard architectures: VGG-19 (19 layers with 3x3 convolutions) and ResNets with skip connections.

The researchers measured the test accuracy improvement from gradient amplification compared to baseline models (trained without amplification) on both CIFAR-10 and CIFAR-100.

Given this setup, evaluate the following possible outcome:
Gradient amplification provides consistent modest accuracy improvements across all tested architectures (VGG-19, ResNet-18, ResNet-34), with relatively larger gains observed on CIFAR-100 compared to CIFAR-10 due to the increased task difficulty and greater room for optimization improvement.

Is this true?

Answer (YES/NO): YES